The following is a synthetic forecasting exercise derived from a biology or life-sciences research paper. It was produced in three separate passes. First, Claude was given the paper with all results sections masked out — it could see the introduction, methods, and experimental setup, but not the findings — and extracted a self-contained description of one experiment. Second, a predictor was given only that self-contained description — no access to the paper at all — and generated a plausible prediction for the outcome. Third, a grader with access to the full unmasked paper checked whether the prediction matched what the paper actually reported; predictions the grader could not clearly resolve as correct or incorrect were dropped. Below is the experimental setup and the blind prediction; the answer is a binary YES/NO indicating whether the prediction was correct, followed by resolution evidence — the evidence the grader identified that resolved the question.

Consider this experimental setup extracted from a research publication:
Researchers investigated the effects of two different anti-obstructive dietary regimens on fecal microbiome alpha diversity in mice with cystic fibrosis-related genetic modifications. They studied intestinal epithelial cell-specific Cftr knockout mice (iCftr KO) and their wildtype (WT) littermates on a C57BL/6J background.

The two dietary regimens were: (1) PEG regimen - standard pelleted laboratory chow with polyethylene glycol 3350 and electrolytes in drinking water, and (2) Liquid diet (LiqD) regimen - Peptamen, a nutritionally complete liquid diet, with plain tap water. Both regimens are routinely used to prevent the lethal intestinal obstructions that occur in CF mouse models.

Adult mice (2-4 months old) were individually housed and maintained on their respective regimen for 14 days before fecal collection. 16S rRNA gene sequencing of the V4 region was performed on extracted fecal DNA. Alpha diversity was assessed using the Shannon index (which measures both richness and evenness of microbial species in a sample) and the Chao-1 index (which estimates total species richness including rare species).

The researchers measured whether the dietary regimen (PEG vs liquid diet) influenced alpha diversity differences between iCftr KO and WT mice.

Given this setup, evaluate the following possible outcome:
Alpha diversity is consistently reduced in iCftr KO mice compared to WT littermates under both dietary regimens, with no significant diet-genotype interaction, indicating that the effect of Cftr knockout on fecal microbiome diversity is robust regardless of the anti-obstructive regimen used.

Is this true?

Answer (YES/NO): NO